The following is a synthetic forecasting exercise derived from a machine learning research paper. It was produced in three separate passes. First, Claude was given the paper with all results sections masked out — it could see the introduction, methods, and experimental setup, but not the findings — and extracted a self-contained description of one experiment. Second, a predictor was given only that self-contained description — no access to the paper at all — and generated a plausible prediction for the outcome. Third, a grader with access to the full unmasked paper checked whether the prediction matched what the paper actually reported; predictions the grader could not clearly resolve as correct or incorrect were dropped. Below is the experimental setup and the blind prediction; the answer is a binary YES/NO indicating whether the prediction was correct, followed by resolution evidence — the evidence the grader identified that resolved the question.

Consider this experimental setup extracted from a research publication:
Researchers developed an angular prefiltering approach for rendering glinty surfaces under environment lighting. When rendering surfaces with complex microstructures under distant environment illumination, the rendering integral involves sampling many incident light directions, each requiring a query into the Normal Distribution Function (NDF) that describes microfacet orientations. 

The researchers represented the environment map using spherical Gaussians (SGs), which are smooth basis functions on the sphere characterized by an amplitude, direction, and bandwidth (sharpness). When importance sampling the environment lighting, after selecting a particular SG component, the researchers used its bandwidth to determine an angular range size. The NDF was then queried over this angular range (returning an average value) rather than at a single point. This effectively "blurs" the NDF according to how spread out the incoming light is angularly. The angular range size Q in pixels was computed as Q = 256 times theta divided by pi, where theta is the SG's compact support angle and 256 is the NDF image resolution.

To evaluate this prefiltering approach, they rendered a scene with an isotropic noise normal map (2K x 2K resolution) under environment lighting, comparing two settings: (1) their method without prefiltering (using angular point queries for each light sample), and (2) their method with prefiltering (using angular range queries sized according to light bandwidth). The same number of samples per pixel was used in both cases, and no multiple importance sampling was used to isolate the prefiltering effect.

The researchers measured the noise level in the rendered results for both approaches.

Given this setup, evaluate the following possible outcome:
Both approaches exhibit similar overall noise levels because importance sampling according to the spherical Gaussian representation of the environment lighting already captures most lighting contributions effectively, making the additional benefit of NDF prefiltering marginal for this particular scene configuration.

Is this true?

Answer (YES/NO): NO